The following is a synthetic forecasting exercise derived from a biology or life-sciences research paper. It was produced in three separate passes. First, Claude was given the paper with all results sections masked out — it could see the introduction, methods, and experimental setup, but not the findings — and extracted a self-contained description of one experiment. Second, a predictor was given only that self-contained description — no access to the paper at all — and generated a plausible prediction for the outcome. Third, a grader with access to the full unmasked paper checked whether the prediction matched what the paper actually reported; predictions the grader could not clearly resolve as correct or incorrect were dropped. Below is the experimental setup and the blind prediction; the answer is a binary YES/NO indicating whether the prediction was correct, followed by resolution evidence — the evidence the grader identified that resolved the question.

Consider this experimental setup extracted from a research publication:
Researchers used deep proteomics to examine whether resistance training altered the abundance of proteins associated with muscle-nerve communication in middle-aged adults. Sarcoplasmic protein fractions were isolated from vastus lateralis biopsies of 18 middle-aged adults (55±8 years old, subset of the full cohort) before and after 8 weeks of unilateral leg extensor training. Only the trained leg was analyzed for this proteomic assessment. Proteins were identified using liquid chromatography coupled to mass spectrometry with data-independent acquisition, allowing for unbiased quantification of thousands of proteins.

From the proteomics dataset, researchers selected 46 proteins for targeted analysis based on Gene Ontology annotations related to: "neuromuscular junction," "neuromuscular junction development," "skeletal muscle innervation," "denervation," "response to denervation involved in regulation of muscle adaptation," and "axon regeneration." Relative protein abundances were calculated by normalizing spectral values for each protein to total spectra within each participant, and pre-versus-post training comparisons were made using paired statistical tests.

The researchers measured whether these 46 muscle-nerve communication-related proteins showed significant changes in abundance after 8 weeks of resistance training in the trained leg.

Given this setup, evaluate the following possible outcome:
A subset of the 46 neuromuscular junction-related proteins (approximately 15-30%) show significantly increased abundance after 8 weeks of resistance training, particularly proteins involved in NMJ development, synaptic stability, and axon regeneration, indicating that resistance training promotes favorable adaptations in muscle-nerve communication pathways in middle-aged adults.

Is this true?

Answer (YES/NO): YES